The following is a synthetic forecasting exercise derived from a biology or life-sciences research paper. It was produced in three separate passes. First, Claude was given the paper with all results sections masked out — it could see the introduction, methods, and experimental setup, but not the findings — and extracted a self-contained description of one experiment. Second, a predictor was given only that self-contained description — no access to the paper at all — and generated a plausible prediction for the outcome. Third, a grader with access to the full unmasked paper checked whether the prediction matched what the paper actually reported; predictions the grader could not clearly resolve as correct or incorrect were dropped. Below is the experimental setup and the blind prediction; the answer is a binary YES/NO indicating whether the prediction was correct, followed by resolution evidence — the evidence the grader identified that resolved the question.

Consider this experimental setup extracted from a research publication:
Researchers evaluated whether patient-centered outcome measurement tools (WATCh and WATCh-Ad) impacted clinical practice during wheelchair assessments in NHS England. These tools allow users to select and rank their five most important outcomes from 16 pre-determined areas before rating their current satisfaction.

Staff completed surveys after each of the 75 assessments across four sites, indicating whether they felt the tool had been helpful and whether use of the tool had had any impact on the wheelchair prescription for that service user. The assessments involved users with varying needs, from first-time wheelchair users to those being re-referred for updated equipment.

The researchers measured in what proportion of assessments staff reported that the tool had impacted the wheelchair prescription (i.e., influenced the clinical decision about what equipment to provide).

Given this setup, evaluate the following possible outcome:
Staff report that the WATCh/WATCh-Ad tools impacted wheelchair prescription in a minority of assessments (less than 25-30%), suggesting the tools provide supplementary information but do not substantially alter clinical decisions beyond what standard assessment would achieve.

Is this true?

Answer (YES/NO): YES